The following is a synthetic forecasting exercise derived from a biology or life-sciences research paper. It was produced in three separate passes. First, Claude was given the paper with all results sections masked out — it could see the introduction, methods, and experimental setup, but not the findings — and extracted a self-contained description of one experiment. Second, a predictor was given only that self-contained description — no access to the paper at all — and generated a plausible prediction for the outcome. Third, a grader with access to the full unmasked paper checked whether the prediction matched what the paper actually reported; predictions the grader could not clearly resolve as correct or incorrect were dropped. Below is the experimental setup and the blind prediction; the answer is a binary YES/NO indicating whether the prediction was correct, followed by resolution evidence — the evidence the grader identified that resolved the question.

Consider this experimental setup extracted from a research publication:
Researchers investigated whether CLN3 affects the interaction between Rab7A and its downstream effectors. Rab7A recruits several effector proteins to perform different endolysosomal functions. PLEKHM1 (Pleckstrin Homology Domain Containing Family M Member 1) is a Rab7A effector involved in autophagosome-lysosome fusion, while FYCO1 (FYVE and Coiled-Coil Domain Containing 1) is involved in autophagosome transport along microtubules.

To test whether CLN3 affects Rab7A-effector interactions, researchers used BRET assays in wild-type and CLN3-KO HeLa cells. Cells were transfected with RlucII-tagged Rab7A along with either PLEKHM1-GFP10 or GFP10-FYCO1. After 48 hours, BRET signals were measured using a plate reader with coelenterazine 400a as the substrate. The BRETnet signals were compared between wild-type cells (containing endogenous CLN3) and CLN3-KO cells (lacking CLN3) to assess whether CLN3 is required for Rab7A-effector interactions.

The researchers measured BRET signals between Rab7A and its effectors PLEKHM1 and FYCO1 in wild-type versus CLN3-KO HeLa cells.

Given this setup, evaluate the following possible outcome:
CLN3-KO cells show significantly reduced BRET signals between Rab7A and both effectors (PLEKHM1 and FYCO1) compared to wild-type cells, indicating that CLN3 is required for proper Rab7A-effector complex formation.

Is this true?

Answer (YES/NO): NO